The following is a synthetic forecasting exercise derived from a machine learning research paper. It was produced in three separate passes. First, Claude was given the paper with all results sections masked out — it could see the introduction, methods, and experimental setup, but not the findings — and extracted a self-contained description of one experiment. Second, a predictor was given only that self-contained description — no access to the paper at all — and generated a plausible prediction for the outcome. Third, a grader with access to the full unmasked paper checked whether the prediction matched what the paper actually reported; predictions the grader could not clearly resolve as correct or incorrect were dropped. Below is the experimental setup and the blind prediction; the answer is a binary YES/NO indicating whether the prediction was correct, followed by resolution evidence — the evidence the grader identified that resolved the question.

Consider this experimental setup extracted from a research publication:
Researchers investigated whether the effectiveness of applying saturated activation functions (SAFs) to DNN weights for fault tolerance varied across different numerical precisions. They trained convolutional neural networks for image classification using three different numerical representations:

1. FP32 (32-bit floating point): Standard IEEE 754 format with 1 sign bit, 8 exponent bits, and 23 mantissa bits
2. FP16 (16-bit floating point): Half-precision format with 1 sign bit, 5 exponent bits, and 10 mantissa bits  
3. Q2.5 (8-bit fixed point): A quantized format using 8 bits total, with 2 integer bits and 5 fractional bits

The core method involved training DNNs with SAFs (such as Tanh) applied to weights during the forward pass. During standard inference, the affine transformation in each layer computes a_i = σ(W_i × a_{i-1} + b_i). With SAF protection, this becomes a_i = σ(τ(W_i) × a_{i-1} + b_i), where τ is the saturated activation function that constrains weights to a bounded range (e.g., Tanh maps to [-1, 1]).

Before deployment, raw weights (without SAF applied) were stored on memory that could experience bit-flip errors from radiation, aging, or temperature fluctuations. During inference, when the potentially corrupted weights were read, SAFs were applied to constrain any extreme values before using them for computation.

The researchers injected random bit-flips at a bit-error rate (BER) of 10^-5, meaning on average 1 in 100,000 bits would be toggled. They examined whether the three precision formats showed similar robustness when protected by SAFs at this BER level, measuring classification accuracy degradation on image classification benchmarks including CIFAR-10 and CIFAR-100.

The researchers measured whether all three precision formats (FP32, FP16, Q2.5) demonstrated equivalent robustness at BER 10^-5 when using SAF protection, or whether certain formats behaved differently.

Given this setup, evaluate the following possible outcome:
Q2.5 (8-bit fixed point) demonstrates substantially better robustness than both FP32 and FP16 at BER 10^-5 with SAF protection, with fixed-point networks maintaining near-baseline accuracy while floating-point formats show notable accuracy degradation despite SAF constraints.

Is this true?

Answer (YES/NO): NO